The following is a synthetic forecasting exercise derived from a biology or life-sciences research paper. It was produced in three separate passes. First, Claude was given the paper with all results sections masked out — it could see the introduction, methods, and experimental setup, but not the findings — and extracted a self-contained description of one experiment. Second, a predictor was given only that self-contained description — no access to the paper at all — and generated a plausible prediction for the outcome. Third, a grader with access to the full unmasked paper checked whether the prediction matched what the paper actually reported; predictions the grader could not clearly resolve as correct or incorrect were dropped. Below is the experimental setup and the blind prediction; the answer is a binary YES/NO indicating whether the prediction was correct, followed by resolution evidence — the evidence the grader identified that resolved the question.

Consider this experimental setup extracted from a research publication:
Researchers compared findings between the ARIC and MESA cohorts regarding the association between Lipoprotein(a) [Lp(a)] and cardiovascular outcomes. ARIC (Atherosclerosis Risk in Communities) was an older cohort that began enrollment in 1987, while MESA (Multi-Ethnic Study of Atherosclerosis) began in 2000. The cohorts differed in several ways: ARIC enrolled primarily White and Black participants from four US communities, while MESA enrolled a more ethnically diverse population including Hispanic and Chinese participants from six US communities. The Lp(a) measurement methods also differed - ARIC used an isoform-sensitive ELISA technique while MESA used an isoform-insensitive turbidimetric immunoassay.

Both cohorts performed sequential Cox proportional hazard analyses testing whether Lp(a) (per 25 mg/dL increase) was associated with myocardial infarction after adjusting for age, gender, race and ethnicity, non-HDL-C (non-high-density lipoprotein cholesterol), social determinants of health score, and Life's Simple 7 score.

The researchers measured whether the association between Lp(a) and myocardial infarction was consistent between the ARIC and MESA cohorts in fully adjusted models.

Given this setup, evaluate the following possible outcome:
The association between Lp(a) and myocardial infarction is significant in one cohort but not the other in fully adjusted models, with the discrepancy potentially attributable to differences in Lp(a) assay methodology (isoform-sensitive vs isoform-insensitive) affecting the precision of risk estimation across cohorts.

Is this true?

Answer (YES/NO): NO